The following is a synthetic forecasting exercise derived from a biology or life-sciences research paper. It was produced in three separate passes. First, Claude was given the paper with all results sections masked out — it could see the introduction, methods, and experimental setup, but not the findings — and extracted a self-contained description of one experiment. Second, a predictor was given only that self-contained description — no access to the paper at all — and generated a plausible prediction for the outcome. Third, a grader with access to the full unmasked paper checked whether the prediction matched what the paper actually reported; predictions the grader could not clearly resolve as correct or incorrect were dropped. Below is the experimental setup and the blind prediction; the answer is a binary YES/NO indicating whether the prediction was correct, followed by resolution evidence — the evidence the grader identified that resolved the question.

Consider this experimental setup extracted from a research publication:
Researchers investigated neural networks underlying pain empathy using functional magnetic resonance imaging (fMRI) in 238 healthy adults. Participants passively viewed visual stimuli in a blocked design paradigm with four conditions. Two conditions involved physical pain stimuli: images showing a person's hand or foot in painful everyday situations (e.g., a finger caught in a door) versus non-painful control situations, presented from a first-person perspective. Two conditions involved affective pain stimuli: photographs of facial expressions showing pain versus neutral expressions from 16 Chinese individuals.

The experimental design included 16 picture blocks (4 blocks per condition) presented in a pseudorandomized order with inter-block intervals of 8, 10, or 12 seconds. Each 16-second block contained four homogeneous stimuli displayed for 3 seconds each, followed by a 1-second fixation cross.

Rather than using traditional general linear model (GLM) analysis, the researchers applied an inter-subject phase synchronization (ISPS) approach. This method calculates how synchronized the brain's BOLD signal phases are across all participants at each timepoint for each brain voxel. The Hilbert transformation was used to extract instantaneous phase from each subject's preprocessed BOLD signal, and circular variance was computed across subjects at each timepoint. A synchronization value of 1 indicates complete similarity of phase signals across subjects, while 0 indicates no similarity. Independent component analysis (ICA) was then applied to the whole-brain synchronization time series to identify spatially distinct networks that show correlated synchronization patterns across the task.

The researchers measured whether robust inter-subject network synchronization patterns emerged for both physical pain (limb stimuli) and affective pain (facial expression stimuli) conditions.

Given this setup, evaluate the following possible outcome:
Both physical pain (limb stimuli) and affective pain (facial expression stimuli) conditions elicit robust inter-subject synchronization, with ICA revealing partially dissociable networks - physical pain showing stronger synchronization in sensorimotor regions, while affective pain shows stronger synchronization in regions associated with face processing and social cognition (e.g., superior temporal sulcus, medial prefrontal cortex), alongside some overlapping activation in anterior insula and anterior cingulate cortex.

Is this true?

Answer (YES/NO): NO